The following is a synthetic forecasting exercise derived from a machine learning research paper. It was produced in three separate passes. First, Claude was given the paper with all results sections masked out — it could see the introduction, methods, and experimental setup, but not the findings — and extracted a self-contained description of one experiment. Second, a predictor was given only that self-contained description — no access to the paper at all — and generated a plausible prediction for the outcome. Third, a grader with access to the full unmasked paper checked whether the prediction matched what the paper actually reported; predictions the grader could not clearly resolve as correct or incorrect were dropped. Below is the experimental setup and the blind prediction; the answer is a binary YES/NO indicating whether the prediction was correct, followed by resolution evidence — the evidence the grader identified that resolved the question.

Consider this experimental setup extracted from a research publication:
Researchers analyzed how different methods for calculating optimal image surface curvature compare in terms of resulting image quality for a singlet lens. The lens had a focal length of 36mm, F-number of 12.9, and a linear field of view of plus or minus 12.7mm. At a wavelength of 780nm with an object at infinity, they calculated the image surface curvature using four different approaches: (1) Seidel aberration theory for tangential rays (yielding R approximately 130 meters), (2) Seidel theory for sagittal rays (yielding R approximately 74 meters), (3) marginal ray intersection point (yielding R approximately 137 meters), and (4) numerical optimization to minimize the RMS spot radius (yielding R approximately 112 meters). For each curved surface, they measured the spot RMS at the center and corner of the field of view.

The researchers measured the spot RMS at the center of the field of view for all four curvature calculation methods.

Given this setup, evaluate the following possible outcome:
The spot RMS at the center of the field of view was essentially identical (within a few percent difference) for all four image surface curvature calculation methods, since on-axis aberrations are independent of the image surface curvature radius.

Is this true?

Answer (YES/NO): NO